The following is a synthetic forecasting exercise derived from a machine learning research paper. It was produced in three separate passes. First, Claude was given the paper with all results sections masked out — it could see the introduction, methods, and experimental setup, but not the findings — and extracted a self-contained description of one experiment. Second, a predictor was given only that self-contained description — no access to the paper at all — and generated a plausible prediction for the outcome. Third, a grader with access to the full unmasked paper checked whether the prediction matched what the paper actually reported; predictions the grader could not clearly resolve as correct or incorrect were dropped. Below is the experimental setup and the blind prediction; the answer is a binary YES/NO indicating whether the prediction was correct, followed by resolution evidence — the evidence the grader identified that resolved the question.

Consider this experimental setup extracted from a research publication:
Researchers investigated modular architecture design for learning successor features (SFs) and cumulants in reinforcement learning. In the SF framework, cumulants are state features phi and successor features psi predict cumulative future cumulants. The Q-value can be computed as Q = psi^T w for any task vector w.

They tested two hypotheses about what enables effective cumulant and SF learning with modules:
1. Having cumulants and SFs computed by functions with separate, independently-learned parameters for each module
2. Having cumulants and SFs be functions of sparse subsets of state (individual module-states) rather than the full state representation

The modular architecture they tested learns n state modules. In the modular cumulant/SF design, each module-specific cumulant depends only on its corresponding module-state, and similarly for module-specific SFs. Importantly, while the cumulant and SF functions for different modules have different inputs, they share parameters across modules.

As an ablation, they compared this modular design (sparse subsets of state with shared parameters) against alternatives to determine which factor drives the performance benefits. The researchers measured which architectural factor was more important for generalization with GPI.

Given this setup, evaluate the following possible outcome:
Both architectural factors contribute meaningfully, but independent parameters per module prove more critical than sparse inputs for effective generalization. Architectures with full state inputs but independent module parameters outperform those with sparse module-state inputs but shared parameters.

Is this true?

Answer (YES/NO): NO